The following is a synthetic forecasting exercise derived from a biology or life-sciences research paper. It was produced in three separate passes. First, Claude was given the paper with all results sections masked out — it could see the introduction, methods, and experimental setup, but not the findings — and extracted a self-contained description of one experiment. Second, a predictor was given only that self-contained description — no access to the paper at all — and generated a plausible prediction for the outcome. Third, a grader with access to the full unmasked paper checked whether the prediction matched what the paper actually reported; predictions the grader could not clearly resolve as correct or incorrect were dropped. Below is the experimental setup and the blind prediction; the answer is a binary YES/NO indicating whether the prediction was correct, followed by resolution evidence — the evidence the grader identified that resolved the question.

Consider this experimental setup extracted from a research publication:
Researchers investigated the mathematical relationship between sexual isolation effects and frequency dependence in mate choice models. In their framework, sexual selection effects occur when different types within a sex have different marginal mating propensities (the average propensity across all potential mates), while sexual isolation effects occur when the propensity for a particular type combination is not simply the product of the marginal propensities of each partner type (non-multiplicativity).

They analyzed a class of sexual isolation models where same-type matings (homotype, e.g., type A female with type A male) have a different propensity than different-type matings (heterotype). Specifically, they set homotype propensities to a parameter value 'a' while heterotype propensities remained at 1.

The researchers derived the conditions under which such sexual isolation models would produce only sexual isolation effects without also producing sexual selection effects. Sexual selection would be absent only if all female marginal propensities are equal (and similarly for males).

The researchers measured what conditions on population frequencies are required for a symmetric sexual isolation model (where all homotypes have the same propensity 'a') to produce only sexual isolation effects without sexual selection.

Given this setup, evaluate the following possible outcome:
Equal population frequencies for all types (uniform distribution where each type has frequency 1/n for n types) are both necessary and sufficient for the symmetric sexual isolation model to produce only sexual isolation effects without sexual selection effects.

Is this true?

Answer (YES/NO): YES